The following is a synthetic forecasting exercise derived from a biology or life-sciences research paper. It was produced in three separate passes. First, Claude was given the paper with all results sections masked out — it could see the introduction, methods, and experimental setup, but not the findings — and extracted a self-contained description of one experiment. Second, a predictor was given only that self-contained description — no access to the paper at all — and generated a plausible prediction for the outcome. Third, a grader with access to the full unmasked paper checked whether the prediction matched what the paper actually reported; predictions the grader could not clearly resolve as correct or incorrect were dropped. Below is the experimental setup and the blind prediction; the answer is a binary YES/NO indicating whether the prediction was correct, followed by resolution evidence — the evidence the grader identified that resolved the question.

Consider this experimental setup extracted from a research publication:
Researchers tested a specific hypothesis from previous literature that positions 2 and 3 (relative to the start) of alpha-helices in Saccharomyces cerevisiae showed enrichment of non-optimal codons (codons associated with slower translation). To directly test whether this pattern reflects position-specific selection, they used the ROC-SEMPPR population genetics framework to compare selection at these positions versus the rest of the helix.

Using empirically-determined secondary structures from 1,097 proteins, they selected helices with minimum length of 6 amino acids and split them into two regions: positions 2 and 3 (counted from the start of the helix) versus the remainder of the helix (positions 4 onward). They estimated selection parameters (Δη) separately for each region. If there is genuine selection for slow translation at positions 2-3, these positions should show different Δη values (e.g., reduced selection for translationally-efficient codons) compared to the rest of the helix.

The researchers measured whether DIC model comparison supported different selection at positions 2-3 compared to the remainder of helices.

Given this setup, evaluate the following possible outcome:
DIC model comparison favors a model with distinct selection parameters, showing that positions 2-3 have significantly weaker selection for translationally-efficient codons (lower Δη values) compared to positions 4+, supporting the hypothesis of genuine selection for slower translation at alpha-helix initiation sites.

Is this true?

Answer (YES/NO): NO